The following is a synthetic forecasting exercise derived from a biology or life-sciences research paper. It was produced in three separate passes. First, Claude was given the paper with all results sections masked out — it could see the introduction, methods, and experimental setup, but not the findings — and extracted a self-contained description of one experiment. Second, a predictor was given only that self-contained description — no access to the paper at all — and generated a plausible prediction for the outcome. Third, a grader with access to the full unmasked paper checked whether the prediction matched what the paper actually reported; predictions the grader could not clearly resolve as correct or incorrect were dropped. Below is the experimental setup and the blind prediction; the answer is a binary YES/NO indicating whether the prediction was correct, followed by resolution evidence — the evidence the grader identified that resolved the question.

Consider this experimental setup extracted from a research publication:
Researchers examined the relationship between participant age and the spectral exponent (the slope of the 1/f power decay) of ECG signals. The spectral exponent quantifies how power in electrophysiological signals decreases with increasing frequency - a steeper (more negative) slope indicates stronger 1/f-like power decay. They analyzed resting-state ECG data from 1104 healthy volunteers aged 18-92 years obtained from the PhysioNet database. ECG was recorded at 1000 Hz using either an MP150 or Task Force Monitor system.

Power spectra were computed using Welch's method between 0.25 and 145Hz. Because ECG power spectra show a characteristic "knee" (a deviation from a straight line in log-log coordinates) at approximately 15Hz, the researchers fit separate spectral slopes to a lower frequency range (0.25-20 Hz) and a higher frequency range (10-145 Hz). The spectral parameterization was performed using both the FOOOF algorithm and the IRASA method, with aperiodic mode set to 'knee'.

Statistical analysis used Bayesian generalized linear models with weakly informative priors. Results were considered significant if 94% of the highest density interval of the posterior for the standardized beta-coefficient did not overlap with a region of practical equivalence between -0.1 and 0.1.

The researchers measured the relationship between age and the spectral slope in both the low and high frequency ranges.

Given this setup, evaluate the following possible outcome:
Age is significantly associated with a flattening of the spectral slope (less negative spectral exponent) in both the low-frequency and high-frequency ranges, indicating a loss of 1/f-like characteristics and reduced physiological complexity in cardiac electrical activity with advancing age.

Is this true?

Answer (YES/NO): YES